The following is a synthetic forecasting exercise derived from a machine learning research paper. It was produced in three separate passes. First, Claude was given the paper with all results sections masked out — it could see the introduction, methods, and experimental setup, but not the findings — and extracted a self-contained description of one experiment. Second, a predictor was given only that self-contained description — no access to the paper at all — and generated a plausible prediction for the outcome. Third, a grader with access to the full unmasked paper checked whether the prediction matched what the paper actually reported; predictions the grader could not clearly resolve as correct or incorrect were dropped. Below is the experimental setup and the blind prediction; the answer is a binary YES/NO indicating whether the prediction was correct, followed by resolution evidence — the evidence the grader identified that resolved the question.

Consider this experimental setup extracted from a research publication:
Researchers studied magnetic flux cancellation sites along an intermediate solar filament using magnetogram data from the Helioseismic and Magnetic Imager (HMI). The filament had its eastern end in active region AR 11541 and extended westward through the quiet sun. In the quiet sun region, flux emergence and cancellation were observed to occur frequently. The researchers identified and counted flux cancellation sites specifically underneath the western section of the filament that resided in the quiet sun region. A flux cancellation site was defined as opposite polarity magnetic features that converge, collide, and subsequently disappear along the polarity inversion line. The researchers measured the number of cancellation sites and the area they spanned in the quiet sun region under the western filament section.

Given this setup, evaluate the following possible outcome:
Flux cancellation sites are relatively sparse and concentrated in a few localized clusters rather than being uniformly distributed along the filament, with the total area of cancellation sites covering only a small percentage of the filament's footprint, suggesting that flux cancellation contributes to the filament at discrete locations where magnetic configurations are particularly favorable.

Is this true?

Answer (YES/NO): NO